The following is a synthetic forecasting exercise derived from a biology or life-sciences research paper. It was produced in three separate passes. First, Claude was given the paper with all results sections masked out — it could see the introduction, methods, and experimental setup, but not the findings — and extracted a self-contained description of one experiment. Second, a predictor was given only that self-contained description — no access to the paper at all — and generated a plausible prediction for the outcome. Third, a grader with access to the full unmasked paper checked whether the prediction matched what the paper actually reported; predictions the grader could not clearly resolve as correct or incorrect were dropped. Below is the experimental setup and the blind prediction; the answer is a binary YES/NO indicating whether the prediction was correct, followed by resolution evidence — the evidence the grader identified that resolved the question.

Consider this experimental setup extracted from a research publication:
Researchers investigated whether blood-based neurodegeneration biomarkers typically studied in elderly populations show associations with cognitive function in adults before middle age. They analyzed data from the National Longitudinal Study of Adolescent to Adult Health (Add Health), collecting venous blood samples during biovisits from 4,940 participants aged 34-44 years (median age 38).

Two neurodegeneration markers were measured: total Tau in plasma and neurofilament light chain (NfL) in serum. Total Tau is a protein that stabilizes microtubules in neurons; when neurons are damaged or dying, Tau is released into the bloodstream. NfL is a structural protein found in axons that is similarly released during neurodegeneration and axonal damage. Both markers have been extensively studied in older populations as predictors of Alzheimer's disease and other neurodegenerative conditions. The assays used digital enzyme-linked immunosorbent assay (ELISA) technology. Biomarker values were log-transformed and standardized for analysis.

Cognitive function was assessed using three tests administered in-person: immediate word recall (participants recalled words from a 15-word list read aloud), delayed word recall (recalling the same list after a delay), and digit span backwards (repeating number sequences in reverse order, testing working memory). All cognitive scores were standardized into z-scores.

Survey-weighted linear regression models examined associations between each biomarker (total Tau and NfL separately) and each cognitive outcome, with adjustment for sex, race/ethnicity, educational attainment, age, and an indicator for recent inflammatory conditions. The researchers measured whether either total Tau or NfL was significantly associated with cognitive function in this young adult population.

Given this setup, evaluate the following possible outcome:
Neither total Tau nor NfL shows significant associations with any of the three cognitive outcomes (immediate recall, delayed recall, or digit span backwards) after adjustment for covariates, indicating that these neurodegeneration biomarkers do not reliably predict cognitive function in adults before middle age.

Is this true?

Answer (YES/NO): NO